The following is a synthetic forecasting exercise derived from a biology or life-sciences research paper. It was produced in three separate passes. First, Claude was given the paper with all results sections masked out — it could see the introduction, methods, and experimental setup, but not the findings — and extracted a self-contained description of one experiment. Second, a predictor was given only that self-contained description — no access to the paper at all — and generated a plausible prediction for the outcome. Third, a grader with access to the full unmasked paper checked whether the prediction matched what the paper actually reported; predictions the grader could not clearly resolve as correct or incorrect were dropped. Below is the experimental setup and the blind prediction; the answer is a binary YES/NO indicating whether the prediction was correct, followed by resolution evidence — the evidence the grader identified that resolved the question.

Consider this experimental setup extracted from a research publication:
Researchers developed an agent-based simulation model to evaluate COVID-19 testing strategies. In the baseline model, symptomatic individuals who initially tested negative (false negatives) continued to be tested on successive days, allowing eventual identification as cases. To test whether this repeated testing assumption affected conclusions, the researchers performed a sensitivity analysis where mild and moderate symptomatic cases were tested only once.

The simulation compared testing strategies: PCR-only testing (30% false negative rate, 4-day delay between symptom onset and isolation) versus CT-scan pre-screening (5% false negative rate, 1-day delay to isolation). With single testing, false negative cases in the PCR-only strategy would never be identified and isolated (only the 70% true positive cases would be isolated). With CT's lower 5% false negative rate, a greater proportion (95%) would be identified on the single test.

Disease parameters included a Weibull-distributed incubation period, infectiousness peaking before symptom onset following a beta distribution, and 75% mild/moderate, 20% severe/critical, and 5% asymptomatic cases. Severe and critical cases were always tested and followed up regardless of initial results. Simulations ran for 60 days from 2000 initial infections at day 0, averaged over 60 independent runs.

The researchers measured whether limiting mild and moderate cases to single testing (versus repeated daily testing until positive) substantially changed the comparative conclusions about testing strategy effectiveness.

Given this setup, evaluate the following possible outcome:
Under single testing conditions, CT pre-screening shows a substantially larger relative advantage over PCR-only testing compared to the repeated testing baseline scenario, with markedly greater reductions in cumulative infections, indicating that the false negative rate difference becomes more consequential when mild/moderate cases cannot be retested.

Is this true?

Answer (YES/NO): NO